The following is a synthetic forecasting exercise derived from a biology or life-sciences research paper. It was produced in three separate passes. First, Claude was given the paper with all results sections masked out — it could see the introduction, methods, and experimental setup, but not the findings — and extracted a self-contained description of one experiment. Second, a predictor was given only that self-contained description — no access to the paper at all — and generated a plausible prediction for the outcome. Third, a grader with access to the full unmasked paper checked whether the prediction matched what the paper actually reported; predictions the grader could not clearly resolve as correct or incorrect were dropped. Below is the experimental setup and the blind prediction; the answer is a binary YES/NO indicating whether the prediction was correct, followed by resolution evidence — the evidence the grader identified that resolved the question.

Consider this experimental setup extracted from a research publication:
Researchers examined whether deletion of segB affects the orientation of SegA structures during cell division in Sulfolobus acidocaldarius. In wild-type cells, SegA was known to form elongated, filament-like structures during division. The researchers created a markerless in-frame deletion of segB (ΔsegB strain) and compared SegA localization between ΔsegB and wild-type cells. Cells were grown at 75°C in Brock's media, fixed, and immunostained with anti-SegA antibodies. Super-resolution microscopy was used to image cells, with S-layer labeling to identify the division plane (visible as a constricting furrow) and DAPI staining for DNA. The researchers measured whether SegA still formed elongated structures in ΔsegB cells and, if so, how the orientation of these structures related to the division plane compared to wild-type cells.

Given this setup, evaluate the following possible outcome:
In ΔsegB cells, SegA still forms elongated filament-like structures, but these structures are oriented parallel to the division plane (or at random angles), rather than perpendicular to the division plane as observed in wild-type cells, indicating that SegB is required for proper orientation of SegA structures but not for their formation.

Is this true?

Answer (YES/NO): YES